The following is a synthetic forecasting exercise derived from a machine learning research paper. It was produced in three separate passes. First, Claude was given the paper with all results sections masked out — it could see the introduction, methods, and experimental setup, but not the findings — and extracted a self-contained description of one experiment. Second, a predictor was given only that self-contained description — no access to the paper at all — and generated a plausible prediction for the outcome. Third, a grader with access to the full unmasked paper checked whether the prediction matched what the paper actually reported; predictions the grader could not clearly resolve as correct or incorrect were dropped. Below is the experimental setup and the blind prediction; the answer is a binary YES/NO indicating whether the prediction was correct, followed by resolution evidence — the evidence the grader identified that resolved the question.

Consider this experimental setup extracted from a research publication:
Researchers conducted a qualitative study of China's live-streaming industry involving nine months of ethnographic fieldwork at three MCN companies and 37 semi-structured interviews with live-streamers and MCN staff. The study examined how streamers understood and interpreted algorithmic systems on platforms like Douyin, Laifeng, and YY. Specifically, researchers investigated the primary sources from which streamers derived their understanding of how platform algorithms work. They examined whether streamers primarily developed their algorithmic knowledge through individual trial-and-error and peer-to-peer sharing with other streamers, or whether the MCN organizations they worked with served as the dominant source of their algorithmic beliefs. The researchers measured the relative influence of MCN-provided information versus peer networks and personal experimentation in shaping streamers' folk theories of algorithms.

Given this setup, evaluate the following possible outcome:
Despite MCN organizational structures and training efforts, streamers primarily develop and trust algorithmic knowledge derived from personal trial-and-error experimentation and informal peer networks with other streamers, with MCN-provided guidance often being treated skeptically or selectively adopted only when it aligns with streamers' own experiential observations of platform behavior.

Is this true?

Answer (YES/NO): NO